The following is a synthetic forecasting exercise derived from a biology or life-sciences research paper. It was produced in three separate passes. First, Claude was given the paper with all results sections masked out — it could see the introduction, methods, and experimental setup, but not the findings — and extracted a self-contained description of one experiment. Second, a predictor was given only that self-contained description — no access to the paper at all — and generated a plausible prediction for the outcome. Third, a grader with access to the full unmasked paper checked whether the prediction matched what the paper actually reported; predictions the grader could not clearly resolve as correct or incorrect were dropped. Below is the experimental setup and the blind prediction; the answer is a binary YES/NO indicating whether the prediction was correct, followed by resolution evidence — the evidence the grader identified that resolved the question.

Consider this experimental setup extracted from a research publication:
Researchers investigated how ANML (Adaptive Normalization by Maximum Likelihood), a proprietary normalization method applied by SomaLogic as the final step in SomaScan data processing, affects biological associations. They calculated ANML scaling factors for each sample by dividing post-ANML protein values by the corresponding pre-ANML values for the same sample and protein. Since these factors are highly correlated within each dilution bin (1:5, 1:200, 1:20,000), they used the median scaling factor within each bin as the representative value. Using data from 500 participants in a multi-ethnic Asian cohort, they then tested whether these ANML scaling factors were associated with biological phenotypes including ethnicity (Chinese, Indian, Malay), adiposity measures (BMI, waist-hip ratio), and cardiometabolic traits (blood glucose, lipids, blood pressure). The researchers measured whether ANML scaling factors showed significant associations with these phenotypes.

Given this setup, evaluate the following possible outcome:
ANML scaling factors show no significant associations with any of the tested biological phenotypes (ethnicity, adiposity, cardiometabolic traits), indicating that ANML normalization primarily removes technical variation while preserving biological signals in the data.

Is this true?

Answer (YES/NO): NO